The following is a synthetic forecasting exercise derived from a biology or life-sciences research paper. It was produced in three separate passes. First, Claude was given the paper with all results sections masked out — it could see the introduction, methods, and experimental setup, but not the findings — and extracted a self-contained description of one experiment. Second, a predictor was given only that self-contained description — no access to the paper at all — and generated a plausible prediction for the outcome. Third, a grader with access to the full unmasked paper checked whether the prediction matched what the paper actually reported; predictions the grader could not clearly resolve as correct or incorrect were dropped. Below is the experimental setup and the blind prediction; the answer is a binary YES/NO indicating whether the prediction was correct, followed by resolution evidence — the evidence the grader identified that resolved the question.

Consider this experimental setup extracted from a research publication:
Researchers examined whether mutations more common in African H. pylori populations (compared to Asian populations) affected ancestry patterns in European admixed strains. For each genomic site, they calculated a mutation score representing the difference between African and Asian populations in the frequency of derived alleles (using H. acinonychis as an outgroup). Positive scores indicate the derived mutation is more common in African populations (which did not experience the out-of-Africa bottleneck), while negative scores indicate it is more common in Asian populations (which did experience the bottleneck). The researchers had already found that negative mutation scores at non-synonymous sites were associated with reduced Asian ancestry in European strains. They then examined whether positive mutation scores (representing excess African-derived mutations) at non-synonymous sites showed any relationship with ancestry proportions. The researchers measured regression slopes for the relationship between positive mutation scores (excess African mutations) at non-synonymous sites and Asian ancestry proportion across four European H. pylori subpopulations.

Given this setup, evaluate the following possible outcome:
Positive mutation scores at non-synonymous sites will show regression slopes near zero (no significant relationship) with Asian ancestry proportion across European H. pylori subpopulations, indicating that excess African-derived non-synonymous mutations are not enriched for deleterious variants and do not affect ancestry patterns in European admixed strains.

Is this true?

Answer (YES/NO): YES